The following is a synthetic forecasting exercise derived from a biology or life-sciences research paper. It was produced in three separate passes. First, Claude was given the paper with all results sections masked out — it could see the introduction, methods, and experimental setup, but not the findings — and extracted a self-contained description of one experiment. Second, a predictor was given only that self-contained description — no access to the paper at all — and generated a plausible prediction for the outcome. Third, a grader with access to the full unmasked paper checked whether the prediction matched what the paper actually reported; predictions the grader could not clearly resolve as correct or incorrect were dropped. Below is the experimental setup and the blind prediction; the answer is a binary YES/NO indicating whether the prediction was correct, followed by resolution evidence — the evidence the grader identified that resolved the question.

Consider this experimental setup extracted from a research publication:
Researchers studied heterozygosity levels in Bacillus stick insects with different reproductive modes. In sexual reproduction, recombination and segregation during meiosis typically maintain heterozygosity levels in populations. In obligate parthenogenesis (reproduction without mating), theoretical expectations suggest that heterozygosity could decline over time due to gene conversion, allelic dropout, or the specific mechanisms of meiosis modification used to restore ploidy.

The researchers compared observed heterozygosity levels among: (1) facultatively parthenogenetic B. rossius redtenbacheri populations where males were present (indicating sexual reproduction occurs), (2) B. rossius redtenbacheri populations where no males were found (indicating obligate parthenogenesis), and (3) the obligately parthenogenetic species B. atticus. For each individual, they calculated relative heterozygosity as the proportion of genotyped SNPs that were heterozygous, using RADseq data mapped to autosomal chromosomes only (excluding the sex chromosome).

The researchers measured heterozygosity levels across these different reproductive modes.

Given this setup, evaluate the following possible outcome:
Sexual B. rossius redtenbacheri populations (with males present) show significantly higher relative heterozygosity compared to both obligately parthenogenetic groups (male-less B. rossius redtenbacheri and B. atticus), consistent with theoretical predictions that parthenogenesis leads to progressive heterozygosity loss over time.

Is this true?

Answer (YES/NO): NO